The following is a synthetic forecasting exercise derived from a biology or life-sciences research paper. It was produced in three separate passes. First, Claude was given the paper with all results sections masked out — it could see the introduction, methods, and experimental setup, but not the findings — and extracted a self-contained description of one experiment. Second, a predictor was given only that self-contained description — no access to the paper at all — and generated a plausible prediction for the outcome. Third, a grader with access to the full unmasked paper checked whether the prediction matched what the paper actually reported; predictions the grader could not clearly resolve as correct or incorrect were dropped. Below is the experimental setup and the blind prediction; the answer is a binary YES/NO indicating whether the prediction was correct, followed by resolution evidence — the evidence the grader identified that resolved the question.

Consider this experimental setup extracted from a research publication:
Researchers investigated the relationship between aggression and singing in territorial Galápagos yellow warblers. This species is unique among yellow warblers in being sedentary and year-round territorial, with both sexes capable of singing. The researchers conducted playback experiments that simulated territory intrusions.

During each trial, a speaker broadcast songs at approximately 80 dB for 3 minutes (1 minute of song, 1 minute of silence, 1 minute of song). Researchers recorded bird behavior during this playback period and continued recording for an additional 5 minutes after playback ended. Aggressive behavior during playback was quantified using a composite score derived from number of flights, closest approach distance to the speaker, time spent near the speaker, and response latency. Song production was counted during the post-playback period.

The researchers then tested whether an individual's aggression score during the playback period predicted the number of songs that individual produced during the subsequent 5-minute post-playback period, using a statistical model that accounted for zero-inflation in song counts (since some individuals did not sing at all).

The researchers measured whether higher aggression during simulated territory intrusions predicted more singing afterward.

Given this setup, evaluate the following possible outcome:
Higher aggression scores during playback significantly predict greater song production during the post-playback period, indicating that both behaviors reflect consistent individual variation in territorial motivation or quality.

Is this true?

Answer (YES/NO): NO